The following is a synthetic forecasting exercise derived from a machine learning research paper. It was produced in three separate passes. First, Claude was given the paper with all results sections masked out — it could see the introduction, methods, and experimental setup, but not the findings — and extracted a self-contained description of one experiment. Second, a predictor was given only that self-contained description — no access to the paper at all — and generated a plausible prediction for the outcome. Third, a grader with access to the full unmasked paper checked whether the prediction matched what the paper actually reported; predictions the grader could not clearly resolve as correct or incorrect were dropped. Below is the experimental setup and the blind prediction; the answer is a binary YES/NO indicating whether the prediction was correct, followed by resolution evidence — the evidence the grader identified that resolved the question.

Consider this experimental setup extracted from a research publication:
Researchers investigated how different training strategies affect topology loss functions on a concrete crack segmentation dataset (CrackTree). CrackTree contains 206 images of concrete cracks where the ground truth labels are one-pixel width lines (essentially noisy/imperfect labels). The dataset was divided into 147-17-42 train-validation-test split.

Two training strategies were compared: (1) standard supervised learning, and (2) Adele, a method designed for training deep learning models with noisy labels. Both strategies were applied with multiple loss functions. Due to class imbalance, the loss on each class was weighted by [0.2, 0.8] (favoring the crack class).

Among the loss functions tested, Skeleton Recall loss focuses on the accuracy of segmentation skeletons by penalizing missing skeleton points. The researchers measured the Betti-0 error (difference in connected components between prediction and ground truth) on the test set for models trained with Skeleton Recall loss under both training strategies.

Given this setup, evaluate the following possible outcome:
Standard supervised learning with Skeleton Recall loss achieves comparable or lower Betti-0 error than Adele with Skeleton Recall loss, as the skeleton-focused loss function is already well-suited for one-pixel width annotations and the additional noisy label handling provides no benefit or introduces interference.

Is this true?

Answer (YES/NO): YES